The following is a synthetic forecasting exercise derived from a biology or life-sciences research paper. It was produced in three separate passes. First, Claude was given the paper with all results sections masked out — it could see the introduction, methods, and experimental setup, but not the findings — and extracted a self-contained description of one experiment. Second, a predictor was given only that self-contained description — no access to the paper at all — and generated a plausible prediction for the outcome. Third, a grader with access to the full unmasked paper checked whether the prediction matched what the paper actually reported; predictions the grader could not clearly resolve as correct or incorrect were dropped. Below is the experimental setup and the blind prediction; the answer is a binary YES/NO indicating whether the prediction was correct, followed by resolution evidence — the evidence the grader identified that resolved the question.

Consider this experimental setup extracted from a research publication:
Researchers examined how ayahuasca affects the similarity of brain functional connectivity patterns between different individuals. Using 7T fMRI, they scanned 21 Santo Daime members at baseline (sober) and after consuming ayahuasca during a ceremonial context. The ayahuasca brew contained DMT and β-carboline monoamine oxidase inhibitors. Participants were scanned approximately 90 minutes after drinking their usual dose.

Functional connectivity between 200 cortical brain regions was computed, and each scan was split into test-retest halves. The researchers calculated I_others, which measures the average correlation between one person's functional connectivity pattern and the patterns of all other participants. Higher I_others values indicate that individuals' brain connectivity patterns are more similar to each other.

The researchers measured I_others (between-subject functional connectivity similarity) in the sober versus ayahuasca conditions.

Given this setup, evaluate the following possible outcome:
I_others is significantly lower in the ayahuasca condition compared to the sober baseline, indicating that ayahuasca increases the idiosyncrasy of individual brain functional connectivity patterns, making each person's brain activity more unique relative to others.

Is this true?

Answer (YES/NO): NO